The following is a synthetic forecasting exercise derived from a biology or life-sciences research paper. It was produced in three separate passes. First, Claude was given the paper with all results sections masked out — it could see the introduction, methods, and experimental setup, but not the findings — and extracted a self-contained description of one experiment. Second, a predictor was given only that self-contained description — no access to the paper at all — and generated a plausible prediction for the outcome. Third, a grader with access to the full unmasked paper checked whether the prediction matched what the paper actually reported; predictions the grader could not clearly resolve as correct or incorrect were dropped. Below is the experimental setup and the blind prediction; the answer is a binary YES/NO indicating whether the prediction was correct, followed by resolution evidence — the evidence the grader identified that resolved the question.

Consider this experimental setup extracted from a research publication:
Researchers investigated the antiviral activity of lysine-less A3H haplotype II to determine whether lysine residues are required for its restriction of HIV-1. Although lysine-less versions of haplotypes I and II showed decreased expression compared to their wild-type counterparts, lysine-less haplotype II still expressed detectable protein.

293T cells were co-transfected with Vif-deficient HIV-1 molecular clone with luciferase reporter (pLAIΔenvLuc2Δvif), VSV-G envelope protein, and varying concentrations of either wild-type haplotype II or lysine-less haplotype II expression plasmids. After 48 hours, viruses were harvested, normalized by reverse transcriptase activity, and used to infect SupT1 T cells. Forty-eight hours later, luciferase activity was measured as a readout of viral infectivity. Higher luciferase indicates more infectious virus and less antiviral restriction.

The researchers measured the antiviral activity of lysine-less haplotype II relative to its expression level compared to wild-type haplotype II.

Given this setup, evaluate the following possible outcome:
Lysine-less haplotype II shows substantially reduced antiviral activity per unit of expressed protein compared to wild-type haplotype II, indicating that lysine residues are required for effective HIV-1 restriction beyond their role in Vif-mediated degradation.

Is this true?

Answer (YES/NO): NO